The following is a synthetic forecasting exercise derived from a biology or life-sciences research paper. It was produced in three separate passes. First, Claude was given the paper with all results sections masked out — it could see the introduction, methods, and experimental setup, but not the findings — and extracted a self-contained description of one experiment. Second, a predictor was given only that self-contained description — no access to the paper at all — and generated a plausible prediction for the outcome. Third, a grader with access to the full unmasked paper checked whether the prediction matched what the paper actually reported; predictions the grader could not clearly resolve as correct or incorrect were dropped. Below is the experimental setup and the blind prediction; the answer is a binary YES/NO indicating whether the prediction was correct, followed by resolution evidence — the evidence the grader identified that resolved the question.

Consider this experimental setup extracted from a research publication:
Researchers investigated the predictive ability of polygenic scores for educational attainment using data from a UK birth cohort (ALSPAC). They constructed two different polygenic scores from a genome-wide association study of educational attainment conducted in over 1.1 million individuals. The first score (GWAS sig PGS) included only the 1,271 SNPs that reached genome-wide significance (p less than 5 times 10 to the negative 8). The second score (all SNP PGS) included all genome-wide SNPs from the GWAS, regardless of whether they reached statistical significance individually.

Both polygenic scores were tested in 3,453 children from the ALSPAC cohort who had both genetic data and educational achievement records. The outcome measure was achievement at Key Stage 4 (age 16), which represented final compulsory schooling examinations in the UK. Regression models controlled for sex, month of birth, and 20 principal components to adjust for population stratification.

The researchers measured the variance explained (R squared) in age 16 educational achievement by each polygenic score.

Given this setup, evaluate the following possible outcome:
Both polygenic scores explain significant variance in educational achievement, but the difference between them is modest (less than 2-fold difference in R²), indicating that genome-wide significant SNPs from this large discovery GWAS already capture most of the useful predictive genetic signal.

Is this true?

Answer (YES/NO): NO